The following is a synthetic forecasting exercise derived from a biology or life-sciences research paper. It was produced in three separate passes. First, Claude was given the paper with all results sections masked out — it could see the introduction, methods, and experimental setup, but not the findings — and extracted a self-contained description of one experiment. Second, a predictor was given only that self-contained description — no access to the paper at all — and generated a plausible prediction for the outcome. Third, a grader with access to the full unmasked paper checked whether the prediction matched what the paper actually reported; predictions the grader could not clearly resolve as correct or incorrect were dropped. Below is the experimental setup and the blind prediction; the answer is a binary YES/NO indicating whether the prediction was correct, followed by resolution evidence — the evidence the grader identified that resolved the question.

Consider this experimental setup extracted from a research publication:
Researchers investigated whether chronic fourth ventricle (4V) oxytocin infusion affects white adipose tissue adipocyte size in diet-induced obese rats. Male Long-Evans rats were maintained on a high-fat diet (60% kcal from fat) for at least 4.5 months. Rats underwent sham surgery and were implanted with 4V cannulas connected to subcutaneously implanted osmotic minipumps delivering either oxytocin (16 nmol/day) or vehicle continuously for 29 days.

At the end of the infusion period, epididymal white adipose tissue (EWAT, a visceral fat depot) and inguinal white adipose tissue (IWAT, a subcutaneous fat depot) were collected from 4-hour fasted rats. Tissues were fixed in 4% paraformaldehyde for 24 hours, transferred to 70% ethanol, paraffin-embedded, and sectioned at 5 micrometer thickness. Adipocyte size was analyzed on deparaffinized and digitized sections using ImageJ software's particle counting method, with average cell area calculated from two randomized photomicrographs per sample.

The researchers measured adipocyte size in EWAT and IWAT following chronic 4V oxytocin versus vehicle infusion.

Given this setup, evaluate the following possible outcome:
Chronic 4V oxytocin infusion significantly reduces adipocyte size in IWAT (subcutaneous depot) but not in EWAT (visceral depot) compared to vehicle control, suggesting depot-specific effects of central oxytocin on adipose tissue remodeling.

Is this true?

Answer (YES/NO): NO